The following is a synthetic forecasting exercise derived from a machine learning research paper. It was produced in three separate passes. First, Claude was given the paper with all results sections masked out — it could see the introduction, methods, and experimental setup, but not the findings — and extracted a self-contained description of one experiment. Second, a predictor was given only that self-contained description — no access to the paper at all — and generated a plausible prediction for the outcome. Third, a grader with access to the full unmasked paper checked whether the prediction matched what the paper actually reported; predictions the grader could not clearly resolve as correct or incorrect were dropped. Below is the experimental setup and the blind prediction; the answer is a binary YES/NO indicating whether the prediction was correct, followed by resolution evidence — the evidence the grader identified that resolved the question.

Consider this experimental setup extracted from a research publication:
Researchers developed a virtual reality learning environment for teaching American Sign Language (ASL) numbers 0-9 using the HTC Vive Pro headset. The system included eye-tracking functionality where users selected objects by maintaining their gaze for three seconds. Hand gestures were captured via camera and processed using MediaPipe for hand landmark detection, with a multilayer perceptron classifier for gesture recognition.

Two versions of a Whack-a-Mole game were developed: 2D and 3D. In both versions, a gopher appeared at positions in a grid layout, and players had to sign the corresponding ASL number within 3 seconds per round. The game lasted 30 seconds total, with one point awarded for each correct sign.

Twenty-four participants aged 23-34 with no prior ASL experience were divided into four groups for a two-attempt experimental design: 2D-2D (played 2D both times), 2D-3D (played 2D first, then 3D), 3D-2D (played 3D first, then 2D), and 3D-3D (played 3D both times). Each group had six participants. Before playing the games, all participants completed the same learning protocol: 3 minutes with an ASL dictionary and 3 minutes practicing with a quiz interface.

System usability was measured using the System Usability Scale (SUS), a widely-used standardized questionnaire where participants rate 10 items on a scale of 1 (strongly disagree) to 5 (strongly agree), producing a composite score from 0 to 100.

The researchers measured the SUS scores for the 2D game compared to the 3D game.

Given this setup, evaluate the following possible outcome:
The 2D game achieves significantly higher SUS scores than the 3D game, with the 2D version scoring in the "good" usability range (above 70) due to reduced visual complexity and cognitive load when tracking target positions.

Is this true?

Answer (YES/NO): NO